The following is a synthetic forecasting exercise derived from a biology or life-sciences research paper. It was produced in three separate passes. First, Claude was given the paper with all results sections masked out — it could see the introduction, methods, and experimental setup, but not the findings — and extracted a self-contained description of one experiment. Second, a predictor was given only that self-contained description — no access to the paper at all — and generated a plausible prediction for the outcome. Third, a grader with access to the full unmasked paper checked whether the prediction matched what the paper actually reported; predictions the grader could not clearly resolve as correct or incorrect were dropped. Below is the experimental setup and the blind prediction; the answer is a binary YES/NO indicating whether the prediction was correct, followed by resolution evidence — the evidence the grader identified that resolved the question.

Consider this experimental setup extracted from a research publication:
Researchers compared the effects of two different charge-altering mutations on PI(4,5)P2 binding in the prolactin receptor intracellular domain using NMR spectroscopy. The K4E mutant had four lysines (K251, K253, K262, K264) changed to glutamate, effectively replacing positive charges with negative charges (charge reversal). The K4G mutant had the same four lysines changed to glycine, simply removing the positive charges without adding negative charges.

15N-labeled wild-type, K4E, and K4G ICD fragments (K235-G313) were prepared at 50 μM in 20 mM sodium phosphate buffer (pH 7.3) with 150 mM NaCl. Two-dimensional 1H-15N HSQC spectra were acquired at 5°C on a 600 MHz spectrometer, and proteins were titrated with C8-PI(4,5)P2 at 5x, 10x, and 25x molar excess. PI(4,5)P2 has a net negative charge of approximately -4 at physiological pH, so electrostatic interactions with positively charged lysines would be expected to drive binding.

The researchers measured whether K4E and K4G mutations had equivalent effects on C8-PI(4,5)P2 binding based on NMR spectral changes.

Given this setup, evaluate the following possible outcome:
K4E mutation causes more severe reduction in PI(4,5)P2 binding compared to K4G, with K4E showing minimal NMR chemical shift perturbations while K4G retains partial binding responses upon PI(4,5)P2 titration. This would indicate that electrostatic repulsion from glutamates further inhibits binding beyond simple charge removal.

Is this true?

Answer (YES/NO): NO